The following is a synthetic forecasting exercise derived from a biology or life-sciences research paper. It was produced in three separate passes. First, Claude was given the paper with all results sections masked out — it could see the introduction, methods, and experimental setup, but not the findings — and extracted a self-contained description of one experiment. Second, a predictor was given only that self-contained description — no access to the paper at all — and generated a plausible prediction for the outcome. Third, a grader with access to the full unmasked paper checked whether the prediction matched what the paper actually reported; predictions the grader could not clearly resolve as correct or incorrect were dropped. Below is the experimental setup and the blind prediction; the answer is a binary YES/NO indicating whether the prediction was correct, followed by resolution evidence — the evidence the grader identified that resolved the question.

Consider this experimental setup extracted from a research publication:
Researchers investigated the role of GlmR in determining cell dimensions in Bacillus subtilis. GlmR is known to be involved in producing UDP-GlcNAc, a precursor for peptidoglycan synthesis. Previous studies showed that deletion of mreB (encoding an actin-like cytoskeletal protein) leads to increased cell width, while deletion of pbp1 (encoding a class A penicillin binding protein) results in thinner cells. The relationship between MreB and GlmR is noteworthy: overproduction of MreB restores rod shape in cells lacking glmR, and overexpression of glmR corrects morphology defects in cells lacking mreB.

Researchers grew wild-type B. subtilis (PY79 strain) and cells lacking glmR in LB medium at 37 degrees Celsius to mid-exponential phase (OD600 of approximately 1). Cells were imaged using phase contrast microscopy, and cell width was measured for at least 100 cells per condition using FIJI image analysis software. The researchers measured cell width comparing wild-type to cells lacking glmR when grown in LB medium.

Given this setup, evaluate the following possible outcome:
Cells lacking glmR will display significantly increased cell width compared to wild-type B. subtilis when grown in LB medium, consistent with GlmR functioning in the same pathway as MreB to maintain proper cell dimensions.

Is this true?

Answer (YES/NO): YES